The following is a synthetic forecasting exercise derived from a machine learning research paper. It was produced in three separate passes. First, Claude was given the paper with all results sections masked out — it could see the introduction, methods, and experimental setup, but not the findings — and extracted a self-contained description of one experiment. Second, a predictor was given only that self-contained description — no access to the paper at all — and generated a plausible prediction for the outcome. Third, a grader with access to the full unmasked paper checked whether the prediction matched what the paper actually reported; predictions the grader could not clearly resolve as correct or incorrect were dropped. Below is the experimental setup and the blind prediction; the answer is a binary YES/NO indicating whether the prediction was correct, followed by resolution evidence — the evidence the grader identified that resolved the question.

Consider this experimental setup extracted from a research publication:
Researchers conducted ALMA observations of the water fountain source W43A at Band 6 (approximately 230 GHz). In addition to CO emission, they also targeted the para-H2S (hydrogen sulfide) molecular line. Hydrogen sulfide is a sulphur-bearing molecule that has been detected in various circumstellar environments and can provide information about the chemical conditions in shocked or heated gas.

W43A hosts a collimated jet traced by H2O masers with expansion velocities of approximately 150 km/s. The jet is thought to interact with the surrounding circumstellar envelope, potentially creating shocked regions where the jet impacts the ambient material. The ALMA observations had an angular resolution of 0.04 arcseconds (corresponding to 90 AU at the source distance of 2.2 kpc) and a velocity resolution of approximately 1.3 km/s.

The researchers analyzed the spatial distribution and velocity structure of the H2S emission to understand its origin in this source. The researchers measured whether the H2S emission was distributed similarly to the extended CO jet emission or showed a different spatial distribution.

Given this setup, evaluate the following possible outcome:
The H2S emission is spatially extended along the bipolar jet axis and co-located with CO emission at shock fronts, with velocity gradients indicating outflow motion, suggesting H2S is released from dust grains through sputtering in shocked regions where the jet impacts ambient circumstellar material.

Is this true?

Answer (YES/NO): NO